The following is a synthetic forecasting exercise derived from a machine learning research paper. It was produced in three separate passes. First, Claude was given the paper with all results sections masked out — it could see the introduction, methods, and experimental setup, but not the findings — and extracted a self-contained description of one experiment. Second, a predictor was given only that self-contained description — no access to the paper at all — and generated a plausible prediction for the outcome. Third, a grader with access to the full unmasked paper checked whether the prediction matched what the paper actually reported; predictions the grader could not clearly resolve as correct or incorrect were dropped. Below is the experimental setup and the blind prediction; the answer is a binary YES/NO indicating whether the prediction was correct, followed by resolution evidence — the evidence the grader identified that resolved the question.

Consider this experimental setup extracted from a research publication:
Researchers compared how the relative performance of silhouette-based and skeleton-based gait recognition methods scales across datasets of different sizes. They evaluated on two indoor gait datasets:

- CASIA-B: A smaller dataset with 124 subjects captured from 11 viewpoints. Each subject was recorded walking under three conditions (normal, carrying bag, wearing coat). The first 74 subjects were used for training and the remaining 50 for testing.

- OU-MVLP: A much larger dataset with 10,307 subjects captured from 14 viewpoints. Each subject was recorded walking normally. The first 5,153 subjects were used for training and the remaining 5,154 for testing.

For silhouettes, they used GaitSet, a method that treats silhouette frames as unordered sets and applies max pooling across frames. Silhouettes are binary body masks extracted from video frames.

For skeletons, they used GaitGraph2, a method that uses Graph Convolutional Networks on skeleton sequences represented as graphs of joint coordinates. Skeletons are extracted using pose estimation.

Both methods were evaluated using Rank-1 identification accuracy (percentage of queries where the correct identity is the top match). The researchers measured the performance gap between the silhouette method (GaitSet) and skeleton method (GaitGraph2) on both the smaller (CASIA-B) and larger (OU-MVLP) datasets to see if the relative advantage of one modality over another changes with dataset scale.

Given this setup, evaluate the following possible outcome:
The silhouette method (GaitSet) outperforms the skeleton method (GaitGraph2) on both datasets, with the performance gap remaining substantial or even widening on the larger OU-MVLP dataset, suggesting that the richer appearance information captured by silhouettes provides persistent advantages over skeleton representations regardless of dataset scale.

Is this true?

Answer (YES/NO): YES